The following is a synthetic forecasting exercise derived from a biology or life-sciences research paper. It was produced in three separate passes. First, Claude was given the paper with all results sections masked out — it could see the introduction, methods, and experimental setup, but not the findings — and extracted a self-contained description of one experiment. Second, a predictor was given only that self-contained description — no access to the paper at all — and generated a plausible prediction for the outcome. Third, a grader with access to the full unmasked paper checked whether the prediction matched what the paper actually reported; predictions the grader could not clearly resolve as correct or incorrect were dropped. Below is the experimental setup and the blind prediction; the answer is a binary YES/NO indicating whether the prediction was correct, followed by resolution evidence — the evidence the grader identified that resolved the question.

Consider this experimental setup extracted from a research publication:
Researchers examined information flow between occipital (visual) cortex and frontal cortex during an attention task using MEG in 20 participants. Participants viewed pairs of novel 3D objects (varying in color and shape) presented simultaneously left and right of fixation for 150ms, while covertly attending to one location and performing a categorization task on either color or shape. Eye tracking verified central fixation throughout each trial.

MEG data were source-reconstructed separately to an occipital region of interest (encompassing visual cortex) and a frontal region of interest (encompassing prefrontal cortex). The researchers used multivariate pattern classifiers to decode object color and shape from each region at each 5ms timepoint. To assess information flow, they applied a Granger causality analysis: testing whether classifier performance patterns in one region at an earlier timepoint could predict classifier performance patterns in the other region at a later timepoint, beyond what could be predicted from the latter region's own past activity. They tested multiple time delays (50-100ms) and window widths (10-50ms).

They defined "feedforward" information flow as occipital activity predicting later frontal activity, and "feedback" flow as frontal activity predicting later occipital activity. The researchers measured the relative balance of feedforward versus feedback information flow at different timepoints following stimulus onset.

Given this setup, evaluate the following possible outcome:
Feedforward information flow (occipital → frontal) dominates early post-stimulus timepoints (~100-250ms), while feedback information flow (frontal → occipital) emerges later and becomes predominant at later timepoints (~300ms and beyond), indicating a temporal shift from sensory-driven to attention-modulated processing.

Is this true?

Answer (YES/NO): NO